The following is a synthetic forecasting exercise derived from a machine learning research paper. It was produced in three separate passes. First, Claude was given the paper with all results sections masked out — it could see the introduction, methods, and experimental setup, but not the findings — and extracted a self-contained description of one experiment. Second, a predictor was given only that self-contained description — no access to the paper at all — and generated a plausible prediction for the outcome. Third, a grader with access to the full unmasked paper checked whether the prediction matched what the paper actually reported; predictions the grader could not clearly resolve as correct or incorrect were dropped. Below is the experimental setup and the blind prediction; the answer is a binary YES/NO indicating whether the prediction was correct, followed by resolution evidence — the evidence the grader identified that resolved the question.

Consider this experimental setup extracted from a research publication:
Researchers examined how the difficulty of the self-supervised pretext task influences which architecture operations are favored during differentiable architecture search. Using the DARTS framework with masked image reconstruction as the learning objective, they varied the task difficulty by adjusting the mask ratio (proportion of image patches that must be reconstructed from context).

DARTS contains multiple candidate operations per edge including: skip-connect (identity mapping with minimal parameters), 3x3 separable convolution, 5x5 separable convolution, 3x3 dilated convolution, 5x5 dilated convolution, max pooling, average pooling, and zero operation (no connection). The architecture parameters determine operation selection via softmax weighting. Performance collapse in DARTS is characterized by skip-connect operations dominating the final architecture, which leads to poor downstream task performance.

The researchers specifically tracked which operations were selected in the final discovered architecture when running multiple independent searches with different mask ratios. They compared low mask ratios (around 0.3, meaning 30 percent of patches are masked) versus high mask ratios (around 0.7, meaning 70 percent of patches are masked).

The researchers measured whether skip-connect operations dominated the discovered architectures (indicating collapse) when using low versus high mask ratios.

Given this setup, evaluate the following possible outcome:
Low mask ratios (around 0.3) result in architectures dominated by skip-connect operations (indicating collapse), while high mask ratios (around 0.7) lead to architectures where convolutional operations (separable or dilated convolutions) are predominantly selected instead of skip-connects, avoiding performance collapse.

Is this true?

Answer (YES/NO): YES